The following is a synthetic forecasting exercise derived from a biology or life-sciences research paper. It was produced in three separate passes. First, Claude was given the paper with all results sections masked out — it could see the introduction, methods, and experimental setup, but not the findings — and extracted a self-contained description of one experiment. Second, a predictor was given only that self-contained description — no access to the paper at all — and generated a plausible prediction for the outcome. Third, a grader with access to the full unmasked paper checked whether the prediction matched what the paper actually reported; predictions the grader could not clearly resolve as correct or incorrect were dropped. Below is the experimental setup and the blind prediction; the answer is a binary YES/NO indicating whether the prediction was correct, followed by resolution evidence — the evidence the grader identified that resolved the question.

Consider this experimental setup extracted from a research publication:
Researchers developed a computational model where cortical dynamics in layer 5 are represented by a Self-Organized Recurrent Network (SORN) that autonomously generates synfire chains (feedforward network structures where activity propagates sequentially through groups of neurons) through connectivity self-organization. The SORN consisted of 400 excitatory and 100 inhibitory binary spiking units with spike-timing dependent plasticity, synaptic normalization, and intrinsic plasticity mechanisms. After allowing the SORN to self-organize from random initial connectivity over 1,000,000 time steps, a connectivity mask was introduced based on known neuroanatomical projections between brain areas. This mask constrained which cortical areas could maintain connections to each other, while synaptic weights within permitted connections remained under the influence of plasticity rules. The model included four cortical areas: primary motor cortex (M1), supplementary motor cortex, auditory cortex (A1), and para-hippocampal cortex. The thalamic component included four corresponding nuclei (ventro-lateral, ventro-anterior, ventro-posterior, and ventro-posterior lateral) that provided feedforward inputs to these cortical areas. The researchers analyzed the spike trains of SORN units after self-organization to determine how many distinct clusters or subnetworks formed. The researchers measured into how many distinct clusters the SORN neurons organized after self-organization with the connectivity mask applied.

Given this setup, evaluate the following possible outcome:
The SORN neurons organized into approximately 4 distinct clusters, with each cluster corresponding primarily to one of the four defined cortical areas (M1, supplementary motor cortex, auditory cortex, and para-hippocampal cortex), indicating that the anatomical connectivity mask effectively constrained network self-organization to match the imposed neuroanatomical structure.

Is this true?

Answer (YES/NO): YES